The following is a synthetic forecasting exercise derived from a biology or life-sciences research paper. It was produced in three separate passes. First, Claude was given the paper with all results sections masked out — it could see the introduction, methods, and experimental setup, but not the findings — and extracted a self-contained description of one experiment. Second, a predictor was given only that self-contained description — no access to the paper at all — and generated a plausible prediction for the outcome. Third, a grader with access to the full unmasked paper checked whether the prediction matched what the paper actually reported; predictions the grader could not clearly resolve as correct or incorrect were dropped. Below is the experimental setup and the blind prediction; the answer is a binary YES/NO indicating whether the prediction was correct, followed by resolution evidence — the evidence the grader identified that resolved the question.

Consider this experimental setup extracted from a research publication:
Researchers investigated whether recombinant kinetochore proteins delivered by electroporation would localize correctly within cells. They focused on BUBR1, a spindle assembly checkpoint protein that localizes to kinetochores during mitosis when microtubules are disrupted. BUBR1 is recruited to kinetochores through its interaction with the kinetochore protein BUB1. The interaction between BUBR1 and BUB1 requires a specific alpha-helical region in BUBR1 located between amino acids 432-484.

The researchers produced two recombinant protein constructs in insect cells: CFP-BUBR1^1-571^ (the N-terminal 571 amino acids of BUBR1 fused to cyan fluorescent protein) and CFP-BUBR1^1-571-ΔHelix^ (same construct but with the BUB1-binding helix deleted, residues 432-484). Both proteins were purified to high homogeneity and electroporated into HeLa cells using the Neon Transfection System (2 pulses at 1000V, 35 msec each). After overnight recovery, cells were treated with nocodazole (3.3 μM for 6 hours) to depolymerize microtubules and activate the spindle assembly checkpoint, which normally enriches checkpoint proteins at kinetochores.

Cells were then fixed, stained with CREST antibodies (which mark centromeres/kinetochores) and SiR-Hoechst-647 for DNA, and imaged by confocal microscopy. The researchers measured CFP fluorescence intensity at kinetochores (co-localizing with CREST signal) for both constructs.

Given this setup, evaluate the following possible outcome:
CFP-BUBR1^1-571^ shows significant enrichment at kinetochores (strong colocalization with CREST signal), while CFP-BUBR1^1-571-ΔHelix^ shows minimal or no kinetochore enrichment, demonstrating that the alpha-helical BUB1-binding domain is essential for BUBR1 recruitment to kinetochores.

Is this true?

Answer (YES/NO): YES